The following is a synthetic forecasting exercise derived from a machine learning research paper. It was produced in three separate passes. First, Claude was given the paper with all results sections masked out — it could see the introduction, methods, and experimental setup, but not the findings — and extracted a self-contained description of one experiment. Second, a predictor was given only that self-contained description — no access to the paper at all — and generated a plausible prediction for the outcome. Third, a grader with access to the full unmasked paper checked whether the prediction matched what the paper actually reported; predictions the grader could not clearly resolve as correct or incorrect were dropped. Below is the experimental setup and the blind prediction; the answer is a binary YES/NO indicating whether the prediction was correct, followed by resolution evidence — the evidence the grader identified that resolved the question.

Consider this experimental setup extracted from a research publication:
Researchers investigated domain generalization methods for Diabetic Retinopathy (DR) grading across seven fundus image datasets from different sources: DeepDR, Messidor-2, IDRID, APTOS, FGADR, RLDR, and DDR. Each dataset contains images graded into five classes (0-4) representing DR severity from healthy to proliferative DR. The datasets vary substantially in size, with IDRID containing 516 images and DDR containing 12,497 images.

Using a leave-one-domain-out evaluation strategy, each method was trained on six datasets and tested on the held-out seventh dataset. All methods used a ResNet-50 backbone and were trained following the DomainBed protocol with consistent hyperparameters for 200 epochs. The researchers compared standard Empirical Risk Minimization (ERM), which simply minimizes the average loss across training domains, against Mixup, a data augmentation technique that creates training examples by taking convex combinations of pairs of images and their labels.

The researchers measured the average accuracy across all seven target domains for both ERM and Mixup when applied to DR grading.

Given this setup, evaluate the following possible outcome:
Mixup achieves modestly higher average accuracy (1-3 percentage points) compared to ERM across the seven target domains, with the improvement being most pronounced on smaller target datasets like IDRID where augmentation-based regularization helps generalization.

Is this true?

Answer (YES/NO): NO